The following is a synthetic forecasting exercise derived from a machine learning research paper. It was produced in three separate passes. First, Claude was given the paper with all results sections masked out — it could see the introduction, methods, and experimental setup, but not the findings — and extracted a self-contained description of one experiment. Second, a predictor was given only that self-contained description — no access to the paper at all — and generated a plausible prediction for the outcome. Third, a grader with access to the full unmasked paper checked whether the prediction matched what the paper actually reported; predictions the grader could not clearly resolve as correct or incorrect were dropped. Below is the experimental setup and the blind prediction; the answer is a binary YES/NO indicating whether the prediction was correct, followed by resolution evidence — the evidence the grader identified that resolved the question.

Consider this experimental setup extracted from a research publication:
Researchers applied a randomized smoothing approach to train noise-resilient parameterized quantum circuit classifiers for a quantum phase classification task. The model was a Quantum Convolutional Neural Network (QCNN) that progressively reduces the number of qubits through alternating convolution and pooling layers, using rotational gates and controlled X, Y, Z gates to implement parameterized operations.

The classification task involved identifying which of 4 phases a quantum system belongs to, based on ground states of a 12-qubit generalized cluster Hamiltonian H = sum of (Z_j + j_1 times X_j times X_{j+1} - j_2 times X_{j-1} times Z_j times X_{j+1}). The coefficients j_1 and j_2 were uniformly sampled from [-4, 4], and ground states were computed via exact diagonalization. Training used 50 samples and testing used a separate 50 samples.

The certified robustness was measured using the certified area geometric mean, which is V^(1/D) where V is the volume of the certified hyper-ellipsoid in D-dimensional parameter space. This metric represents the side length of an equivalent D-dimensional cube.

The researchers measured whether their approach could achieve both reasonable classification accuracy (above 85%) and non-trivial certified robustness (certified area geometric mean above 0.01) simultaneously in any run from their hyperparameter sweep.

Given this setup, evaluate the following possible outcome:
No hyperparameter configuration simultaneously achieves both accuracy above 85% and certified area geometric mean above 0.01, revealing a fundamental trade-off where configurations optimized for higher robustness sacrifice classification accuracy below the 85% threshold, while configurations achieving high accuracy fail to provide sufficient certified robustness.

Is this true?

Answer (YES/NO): NO